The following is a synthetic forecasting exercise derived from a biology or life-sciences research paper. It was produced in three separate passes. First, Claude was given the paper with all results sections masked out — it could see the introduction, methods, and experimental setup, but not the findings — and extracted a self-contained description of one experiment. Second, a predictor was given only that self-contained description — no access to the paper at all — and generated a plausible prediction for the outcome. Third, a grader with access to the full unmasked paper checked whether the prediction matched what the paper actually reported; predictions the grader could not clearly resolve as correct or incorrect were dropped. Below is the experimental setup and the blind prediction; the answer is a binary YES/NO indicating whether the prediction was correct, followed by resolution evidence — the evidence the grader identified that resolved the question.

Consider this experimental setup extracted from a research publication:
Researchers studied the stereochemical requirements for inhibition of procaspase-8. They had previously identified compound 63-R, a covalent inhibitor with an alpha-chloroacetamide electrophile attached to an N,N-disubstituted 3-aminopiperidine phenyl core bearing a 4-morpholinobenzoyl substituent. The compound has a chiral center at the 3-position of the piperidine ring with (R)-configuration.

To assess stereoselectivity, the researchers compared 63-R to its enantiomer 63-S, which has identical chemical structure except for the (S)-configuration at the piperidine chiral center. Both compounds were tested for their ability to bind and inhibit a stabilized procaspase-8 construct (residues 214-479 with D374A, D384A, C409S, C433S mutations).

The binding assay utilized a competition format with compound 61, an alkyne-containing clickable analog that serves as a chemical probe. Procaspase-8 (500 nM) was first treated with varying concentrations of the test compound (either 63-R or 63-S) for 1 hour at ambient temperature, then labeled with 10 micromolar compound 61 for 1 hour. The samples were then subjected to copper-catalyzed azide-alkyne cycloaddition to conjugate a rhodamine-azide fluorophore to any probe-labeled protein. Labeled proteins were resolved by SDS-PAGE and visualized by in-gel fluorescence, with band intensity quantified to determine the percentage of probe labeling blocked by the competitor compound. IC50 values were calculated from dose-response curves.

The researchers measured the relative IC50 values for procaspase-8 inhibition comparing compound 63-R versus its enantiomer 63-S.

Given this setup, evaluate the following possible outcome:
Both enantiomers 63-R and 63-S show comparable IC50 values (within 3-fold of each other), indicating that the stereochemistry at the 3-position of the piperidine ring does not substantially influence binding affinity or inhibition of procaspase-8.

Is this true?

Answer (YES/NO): NO